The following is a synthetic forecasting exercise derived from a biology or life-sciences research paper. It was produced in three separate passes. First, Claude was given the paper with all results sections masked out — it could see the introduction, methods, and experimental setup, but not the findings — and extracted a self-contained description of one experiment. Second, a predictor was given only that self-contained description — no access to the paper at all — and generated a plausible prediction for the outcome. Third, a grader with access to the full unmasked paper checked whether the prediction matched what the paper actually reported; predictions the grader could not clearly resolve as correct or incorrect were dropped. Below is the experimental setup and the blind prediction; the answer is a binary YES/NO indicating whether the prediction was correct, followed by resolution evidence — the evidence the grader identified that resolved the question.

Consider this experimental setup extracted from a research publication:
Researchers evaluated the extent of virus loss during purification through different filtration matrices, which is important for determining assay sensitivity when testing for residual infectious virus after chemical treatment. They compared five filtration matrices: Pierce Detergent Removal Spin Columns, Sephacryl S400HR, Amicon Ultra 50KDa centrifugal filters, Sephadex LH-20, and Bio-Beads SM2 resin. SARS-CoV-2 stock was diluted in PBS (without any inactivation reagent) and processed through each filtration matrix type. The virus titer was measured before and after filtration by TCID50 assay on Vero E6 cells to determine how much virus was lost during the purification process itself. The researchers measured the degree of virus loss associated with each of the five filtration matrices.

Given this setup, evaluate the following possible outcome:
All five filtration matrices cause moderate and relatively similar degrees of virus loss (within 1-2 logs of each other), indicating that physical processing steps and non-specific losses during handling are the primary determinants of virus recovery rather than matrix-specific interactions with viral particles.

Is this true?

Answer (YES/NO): NO